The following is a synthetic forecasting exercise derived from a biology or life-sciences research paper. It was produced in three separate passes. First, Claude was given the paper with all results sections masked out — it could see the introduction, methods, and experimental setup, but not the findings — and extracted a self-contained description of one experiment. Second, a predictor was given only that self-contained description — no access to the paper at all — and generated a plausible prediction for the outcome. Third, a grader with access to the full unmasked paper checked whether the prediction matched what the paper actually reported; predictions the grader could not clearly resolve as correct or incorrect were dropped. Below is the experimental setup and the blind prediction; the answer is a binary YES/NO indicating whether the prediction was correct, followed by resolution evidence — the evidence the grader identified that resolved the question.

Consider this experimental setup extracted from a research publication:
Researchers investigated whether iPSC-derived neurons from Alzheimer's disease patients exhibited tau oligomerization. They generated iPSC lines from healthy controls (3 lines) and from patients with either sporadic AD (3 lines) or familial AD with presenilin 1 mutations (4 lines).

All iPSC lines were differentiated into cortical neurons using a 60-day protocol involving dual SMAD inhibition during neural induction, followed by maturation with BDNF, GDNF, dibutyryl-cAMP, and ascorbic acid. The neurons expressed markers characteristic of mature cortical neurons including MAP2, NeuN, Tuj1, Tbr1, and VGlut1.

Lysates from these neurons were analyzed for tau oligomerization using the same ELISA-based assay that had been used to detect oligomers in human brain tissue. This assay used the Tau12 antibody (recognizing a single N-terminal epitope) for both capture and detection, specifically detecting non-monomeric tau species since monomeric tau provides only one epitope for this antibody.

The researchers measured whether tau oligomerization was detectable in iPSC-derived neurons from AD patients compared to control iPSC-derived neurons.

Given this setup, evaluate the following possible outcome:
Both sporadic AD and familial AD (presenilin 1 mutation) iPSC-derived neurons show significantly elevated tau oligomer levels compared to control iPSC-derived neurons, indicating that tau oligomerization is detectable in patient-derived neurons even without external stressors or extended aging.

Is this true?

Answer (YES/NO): NO